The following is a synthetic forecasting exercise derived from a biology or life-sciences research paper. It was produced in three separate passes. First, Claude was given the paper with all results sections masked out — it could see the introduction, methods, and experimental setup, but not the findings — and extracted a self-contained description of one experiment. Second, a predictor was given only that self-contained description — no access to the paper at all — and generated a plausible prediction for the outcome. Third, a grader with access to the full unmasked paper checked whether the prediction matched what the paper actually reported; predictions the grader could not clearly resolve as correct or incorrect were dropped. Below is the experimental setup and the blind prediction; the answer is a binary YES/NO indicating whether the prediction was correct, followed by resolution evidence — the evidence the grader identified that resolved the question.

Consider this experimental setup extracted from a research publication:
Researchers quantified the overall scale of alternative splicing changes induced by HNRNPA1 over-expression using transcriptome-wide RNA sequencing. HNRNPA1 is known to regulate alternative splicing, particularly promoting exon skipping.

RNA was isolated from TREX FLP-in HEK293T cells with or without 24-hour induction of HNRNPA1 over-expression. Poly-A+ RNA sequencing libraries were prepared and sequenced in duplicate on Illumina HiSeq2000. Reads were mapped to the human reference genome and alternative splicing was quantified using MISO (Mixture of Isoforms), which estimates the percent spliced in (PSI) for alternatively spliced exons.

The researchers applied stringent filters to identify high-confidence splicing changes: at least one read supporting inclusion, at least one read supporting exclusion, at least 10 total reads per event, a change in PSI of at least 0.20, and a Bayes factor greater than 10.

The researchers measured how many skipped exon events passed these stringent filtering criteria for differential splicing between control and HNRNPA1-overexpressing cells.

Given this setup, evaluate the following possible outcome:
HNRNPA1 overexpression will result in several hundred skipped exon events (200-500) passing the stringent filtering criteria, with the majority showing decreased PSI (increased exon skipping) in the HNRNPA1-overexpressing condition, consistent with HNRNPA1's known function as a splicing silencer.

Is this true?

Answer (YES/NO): YES